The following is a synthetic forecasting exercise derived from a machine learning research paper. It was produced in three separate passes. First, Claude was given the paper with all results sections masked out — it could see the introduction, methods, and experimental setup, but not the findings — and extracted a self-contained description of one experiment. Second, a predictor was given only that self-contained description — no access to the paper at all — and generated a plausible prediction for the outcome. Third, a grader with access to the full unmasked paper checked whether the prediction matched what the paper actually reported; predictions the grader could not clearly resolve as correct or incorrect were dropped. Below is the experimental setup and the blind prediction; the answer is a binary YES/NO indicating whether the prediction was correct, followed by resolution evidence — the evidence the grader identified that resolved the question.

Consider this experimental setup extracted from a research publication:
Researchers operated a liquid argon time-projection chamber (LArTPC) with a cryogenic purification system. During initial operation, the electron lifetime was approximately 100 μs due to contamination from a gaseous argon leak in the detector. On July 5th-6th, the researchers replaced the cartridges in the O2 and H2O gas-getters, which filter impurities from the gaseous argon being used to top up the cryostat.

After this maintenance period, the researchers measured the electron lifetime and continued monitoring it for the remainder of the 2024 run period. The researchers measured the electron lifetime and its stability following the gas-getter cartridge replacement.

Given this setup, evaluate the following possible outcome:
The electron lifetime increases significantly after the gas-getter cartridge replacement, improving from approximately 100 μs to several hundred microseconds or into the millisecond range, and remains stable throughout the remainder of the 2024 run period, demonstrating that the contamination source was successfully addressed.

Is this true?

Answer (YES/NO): YES